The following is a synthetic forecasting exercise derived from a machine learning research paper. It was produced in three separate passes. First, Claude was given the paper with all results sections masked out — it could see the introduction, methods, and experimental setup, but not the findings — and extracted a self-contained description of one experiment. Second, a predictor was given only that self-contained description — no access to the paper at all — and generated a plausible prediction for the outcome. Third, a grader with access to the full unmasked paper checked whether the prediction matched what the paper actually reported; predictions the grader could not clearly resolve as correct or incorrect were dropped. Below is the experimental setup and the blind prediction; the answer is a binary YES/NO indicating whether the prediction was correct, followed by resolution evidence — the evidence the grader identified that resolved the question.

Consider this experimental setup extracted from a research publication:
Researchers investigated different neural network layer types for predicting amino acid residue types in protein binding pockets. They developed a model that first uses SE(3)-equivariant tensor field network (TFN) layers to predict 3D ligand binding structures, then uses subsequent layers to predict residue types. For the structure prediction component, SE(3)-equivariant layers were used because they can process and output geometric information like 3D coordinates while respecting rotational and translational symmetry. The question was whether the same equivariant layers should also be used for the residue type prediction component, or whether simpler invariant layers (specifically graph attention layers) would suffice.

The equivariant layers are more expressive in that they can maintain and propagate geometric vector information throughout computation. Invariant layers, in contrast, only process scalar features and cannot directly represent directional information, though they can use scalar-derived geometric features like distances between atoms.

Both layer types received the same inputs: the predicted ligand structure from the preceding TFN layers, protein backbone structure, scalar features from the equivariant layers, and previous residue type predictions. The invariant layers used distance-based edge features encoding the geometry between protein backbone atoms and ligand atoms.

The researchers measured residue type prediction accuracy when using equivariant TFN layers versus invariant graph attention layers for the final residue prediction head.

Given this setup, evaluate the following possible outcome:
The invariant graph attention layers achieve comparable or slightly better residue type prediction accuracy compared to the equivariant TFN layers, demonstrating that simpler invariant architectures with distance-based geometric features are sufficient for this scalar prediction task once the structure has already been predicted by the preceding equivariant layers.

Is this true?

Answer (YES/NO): YES